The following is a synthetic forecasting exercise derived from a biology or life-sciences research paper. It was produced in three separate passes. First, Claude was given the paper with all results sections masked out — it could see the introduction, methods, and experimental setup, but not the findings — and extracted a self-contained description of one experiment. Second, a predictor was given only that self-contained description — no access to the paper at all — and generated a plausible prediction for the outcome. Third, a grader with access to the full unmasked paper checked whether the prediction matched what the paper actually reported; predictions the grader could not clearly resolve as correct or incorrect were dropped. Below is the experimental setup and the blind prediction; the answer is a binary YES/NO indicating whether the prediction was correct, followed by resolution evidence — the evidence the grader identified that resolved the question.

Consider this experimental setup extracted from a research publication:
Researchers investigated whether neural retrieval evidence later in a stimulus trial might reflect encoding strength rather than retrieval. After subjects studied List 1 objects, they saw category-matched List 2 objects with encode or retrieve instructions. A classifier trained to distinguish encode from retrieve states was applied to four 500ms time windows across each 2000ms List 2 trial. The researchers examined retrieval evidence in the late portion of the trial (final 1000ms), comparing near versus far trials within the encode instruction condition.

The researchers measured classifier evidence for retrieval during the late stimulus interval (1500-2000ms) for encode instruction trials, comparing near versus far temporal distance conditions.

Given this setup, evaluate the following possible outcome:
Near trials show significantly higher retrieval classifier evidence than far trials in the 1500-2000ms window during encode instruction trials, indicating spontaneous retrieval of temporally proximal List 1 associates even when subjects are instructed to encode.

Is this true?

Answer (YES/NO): NO